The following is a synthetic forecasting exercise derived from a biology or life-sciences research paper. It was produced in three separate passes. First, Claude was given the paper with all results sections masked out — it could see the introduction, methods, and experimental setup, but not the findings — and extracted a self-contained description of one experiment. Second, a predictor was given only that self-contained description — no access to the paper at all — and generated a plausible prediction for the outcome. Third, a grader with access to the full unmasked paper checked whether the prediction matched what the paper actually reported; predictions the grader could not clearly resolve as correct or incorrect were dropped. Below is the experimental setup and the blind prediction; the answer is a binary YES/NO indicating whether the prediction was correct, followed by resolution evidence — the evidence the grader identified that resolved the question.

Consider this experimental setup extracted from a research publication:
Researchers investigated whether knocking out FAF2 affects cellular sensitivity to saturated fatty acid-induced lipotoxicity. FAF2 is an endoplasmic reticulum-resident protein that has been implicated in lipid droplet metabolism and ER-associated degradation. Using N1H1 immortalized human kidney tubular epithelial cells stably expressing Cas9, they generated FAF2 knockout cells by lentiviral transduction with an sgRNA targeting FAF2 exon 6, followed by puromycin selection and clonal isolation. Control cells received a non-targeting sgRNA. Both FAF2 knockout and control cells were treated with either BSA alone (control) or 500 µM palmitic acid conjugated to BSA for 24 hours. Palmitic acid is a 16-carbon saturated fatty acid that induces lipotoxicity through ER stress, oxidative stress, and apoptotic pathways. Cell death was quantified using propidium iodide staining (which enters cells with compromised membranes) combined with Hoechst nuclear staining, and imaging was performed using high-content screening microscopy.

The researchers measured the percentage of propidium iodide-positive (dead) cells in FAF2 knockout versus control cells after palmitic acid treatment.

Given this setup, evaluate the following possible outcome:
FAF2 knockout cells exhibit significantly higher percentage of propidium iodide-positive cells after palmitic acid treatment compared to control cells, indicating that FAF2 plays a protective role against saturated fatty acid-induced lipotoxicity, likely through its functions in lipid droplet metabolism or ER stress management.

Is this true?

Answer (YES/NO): NO